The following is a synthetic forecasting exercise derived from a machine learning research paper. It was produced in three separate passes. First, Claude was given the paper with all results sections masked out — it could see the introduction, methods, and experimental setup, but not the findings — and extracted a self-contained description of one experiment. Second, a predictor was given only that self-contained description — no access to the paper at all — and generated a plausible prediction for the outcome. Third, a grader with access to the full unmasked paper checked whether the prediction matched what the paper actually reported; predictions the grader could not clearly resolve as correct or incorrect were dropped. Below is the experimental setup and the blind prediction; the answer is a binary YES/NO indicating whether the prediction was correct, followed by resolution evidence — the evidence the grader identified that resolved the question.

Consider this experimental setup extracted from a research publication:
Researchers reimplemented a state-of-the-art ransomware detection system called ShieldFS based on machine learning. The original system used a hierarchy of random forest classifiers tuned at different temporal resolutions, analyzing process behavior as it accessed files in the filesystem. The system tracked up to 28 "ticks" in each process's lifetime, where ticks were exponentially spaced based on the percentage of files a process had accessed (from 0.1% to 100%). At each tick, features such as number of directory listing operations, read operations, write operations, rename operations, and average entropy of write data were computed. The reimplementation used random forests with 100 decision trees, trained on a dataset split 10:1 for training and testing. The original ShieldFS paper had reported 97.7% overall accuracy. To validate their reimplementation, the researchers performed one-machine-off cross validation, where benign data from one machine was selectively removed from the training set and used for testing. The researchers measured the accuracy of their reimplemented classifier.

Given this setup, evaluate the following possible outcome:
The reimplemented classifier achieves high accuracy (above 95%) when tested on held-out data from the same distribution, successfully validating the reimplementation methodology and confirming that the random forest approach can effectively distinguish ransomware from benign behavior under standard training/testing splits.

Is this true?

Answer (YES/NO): YES